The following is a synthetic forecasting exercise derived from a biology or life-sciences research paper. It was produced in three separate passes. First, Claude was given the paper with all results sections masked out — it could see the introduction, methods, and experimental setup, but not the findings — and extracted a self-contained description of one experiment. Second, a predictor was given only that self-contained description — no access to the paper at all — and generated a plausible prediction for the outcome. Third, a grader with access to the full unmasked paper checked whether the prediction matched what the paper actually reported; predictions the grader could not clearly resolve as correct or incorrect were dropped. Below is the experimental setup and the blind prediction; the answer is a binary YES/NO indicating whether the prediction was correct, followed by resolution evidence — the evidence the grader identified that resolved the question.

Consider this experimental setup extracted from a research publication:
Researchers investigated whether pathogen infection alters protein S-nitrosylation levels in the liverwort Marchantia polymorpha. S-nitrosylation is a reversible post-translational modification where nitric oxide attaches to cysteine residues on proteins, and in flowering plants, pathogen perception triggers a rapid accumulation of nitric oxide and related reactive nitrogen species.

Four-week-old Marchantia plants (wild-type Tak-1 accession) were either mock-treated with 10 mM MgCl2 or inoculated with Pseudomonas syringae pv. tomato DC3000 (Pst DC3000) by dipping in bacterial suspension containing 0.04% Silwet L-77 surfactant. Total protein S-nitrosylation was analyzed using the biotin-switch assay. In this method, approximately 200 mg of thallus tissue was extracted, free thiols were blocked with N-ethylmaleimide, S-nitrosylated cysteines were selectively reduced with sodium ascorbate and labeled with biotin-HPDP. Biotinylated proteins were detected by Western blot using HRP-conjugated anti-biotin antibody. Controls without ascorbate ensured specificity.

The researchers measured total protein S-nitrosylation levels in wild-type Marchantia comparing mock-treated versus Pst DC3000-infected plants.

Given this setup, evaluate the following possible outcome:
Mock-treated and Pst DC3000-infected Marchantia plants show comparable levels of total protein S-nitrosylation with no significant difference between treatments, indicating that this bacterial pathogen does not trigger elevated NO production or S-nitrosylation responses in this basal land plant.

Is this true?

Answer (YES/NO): NO